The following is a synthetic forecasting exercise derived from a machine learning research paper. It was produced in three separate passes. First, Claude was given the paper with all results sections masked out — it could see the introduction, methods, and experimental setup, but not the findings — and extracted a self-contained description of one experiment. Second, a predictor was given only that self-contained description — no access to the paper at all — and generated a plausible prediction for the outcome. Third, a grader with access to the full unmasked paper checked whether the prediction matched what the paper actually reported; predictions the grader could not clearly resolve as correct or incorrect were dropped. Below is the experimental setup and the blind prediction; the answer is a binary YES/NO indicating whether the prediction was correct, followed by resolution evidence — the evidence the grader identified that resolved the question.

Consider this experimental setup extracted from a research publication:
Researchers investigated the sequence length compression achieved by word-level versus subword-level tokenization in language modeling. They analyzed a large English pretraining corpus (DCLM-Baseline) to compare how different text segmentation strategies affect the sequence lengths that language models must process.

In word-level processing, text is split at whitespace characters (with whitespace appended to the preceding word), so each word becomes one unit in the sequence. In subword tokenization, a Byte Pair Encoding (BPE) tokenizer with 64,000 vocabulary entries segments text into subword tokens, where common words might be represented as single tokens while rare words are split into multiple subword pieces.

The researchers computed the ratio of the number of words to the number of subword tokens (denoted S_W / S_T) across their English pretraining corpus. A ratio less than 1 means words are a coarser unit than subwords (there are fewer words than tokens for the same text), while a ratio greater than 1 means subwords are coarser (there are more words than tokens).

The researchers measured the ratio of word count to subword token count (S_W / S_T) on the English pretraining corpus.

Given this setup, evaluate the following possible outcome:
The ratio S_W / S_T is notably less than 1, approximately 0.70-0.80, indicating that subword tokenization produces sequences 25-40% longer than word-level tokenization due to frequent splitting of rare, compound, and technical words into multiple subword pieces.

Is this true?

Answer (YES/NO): NO